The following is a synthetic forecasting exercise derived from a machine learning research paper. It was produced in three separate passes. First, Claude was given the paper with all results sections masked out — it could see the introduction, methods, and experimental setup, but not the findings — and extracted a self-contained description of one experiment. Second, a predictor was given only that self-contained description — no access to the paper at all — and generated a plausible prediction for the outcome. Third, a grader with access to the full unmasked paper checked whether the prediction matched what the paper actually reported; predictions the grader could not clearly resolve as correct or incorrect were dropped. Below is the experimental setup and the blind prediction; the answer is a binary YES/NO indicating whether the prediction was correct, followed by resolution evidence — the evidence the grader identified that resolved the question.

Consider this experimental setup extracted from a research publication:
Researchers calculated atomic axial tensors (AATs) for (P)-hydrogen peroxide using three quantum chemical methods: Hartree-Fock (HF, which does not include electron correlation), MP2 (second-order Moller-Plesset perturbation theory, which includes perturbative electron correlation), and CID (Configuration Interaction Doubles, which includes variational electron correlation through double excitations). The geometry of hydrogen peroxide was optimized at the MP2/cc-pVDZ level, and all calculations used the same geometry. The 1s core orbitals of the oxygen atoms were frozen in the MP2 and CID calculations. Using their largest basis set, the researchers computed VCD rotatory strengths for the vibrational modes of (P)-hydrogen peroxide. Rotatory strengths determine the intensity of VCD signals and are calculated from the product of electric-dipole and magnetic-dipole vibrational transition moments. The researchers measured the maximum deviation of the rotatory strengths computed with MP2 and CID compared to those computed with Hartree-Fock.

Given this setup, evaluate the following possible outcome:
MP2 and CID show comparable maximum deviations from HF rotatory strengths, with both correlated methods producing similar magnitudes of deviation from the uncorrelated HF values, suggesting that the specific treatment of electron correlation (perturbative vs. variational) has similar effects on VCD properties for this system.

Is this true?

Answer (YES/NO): NO